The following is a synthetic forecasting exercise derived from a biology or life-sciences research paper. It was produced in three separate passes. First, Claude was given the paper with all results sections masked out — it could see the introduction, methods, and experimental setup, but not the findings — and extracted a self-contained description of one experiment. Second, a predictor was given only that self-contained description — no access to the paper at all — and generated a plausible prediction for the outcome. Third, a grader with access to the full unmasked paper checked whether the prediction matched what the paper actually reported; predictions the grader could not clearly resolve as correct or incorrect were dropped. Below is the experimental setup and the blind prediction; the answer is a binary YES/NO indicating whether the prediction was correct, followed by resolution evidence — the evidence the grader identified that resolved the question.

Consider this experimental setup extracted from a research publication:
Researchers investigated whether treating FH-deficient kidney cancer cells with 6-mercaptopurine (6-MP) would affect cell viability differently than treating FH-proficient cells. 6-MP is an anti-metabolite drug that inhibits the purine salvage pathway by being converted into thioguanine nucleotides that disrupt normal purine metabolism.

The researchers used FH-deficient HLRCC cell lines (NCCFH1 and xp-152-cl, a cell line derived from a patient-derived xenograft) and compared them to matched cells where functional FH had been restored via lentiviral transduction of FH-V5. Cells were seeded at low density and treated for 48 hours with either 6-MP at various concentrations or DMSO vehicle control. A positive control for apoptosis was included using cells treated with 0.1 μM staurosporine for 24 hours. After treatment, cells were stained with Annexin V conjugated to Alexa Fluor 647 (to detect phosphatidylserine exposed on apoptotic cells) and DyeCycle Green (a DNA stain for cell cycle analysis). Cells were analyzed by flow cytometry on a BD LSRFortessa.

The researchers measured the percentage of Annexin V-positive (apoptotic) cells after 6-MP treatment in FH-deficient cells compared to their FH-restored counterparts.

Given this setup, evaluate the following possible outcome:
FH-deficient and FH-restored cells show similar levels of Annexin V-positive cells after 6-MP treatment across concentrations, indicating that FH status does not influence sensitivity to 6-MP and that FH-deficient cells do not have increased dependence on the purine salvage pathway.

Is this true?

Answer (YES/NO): NO